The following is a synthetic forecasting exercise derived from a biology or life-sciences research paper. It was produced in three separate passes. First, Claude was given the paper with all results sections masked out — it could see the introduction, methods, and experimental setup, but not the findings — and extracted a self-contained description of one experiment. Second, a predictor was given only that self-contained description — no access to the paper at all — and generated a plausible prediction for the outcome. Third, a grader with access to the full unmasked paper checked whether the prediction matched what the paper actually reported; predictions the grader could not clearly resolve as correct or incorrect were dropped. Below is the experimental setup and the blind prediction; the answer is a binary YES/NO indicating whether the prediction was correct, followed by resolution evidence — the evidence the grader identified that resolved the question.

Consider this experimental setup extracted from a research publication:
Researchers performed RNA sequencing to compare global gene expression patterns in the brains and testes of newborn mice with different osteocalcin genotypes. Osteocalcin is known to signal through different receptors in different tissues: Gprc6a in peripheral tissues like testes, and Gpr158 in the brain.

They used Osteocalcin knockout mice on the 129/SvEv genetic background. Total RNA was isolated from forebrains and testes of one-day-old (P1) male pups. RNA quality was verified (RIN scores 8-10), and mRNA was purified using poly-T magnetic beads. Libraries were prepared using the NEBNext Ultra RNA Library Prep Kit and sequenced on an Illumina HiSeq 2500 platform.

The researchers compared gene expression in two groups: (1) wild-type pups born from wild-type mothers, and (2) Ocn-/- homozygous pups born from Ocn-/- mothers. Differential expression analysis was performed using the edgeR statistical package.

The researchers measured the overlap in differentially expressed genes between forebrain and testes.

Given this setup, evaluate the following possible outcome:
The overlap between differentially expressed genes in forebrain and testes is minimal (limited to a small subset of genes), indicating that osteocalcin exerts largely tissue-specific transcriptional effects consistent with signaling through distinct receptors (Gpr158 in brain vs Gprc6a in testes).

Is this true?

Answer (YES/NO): YES